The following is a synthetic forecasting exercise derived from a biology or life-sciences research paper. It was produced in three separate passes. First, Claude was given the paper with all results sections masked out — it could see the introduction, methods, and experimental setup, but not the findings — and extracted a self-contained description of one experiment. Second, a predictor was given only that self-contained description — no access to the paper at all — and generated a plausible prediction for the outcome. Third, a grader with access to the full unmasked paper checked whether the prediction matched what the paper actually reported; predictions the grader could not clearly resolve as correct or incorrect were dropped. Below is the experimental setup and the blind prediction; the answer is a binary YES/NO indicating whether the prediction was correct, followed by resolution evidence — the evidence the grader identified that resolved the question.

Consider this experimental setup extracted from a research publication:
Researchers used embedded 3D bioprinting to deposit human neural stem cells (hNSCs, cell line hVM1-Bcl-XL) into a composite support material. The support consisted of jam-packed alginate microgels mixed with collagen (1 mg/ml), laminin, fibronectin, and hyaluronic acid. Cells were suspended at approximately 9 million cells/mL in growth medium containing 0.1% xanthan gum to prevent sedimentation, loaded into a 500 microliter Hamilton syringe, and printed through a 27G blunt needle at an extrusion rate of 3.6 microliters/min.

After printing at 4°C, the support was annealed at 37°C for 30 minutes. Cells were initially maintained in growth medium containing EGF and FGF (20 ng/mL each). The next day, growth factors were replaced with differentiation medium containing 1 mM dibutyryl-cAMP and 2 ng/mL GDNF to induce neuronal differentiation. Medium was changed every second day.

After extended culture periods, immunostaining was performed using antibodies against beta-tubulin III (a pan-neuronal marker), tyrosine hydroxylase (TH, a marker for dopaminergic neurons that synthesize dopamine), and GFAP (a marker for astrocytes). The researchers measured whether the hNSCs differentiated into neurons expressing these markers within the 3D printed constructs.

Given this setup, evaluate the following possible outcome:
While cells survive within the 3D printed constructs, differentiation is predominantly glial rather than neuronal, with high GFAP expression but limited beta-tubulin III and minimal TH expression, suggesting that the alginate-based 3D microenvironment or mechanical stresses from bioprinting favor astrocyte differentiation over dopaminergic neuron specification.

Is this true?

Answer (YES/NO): NO